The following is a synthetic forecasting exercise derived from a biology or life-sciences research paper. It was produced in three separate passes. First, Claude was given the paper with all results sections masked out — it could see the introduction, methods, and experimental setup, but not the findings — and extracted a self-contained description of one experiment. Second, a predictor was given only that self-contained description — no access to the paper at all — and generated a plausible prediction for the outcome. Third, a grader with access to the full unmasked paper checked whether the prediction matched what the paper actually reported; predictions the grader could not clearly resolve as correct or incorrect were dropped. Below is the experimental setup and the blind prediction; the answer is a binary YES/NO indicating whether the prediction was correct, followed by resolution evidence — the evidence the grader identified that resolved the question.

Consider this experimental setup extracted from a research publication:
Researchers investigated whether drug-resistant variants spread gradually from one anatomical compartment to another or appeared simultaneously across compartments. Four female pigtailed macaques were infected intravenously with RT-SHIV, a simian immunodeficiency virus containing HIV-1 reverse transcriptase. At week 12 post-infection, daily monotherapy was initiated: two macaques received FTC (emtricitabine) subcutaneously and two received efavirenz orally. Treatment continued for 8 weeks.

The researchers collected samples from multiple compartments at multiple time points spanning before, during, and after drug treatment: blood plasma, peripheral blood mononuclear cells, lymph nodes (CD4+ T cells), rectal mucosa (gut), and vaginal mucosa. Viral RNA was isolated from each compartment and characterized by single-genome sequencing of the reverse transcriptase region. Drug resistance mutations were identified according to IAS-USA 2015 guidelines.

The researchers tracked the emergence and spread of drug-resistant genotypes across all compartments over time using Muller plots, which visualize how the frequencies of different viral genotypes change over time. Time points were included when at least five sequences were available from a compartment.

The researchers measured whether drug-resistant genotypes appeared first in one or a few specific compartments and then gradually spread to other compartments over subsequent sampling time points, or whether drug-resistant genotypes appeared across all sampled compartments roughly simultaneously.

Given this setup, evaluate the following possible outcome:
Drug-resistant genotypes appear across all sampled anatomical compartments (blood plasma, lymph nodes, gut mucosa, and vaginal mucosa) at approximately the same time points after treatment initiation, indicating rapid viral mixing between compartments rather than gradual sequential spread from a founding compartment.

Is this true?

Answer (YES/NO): YES